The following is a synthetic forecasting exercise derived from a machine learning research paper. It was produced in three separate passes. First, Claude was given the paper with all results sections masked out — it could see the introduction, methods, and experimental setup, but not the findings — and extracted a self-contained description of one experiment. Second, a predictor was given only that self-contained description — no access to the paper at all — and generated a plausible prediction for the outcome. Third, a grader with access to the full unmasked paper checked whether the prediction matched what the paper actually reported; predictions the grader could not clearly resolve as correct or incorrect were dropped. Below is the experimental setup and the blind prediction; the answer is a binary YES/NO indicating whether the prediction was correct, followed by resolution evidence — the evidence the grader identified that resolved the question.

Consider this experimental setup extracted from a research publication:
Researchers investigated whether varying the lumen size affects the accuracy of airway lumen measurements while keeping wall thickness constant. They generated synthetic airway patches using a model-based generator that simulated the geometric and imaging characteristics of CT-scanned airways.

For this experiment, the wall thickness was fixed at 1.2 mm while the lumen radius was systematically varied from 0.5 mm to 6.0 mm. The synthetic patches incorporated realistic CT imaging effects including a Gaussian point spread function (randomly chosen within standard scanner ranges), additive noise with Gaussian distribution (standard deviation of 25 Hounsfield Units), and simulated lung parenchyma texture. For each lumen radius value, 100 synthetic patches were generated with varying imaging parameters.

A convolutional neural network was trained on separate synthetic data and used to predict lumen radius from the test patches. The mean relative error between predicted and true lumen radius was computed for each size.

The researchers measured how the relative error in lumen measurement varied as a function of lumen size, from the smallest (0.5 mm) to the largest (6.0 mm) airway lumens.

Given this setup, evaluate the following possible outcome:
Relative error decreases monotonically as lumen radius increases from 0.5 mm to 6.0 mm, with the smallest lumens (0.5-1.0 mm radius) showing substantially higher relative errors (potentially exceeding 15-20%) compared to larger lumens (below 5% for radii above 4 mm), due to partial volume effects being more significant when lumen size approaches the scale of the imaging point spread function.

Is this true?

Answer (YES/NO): NO